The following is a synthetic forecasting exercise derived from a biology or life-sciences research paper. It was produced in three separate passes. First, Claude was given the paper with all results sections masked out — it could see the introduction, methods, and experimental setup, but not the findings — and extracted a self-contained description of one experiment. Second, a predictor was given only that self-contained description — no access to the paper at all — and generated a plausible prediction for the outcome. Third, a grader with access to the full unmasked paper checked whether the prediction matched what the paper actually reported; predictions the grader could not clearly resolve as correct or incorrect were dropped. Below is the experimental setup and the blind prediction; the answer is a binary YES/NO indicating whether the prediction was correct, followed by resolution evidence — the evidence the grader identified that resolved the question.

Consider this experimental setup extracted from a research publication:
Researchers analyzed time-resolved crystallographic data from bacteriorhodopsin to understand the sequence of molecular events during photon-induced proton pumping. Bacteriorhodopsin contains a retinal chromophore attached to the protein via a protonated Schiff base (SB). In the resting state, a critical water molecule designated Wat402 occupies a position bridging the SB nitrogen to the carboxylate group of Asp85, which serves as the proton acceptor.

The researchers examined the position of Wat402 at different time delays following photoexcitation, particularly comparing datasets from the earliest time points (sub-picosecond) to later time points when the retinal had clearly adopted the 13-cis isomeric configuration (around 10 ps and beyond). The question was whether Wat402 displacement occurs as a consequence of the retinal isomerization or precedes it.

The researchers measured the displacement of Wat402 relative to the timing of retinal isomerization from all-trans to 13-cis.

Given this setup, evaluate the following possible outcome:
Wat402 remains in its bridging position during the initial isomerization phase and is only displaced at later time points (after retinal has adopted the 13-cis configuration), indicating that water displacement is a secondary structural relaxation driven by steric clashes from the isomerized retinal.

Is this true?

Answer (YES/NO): NO